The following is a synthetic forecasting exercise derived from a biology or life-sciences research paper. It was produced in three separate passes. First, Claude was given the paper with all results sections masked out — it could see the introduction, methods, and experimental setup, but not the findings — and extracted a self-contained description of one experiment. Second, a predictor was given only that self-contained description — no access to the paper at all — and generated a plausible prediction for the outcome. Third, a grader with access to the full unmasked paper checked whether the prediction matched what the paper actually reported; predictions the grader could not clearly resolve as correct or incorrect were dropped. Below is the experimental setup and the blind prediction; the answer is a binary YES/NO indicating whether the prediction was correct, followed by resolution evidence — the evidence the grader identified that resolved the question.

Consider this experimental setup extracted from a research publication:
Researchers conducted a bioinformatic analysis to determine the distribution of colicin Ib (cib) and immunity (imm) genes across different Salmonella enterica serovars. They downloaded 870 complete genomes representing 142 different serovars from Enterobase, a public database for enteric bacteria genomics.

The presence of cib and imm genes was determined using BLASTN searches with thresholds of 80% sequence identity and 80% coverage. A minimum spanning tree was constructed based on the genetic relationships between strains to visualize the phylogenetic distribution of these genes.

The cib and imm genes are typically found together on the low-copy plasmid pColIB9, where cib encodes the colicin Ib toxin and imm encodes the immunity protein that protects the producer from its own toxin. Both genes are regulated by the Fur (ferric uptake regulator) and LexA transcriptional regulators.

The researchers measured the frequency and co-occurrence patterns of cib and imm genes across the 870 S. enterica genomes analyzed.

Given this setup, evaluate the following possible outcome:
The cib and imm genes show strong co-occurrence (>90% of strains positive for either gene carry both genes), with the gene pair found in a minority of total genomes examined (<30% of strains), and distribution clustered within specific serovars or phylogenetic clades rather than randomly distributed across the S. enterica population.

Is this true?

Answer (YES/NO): YES